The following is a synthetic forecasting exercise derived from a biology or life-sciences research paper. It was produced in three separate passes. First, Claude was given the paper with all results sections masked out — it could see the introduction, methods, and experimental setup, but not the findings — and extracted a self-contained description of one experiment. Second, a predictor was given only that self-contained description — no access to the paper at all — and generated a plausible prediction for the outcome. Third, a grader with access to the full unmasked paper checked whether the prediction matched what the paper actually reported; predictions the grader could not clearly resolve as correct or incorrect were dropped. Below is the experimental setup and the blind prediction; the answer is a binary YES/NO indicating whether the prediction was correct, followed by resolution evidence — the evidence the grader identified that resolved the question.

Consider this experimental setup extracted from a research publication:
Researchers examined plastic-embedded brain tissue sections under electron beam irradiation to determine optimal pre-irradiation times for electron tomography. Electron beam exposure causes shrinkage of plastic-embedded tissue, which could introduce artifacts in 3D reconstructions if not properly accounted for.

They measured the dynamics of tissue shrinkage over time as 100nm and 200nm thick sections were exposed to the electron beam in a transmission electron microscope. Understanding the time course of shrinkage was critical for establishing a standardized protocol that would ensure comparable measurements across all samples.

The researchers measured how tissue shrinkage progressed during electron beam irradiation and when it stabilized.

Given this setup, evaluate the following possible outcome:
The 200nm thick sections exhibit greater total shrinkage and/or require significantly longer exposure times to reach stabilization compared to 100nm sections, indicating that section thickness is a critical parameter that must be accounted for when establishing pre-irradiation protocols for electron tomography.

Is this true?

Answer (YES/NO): NO